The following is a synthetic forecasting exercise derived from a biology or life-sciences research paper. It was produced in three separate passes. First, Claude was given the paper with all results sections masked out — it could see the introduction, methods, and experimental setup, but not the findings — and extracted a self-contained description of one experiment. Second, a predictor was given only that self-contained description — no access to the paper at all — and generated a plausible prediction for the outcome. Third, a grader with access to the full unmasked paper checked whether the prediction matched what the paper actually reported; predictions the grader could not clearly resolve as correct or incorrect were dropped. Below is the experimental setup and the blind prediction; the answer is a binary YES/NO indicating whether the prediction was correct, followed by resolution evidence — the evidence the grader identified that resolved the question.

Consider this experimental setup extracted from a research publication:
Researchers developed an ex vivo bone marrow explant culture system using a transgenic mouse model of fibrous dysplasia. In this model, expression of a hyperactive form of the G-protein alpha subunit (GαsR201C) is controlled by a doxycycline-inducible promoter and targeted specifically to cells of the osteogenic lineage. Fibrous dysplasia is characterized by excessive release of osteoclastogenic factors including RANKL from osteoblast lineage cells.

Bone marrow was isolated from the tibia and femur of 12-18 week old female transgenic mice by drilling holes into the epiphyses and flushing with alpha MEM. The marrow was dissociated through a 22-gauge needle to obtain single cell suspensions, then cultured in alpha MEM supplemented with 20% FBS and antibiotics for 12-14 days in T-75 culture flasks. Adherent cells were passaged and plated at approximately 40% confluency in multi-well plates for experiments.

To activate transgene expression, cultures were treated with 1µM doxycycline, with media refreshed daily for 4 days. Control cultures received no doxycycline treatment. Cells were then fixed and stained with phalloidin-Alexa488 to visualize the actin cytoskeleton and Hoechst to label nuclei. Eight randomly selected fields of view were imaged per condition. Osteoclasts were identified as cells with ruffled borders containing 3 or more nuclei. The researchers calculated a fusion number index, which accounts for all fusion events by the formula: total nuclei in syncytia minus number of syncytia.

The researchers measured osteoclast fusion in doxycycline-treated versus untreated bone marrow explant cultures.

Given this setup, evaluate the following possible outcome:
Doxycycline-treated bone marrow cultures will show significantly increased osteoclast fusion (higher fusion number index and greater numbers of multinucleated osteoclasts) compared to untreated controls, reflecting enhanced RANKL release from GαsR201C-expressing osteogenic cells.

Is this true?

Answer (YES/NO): YES